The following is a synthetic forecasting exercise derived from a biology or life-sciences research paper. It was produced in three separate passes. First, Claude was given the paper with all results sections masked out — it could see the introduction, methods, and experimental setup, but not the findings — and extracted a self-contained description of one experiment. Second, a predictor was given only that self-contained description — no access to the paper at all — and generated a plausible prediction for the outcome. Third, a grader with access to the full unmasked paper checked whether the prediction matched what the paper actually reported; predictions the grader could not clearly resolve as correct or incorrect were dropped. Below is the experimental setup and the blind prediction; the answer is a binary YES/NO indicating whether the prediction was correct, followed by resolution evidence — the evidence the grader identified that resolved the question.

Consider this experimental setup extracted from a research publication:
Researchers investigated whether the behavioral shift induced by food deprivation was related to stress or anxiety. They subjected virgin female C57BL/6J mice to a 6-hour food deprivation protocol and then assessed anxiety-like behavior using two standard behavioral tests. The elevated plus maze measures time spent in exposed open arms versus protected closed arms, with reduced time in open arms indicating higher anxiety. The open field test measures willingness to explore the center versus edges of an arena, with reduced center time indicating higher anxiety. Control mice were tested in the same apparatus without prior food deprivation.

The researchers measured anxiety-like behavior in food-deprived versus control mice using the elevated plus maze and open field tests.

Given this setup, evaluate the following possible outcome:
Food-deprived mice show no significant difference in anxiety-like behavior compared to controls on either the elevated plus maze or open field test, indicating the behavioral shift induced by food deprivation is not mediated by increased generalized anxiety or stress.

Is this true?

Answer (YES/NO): YES